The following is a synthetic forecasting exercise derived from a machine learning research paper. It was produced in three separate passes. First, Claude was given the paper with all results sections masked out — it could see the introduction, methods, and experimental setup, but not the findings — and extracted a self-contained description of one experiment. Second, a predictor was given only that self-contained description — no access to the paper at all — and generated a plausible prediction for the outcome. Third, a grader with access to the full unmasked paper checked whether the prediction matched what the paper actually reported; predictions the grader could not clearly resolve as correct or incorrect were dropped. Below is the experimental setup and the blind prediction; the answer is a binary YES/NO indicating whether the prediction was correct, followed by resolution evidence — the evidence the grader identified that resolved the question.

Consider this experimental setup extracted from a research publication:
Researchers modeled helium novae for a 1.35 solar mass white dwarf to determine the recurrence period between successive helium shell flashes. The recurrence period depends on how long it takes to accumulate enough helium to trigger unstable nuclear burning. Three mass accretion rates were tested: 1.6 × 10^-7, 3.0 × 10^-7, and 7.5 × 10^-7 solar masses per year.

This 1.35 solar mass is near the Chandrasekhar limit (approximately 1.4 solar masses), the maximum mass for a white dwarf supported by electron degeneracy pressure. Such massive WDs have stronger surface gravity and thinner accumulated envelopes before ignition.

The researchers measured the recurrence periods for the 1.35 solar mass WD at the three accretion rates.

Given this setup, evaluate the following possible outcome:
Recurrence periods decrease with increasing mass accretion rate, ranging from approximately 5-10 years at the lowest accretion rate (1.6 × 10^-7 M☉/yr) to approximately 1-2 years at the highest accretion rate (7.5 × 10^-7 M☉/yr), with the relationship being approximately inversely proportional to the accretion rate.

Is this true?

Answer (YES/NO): NO